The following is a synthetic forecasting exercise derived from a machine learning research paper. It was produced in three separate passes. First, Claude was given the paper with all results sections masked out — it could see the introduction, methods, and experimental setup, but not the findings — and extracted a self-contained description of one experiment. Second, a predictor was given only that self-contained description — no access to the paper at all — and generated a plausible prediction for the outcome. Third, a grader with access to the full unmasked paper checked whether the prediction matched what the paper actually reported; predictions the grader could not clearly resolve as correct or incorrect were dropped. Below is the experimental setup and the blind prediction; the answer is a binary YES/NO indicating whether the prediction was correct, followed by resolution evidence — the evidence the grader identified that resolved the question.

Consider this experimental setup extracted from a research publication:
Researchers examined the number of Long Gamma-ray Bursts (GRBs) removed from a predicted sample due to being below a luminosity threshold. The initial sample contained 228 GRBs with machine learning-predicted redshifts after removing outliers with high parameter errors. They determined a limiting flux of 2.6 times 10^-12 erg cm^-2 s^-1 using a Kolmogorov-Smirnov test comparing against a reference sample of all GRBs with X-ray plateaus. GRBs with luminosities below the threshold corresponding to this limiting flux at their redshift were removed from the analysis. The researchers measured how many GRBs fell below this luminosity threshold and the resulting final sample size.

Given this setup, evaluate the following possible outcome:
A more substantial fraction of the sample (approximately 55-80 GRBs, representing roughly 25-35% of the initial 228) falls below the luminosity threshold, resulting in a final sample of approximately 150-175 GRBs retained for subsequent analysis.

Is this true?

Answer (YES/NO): NO